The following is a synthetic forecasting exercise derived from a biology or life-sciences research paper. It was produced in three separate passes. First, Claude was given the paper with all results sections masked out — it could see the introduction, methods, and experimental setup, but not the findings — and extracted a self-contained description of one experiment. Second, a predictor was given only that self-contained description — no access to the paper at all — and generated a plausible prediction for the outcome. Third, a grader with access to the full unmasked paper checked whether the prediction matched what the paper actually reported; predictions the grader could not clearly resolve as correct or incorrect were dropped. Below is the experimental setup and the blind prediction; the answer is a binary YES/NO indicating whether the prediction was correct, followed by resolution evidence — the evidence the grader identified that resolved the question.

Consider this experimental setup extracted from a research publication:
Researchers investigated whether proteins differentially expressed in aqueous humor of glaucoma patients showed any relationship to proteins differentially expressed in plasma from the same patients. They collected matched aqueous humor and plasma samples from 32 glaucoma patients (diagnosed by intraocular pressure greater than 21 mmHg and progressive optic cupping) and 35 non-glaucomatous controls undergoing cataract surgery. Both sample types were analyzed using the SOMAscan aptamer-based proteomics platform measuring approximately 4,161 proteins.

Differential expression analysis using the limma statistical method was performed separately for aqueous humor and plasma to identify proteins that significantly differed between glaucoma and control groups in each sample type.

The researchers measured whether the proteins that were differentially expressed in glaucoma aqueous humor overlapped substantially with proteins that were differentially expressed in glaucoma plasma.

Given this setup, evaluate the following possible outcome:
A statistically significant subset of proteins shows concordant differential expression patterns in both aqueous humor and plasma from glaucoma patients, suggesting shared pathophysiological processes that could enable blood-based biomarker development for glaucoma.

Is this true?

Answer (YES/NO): NO